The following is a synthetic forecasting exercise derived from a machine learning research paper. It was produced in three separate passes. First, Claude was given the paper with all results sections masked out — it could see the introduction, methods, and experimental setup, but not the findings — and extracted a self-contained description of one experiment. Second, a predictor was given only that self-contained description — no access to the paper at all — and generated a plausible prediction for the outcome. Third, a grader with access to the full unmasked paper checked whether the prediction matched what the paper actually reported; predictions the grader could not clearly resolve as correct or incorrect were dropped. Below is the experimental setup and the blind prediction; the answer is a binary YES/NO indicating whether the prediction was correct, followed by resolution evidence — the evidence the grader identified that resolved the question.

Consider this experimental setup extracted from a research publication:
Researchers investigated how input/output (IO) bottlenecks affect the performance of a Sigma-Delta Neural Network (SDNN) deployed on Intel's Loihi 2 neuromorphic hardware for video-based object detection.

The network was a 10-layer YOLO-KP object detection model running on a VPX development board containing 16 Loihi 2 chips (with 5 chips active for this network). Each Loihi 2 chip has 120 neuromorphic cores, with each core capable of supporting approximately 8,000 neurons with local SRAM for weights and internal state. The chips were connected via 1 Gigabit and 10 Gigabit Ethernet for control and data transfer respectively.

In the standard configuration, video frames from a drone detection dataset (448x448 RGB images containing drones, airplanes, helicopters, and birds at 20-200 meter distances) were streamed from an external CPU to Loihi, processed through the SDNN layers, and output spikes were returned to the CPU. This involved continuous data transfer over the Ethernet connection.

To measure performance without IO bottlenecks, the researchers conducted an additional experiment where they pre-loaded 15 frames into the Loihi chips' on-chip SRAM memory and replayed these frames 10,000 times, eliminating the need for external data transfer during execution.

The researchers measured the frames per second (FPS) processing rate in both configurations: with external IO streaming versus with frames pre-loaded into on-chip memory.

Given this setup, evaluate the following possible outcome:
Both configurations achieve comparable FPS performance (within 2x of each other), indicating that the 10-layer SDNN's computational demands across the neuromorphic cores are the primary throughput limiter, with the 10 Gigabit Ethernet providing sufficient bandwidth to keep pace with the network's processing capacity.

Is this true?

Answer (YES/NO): YES